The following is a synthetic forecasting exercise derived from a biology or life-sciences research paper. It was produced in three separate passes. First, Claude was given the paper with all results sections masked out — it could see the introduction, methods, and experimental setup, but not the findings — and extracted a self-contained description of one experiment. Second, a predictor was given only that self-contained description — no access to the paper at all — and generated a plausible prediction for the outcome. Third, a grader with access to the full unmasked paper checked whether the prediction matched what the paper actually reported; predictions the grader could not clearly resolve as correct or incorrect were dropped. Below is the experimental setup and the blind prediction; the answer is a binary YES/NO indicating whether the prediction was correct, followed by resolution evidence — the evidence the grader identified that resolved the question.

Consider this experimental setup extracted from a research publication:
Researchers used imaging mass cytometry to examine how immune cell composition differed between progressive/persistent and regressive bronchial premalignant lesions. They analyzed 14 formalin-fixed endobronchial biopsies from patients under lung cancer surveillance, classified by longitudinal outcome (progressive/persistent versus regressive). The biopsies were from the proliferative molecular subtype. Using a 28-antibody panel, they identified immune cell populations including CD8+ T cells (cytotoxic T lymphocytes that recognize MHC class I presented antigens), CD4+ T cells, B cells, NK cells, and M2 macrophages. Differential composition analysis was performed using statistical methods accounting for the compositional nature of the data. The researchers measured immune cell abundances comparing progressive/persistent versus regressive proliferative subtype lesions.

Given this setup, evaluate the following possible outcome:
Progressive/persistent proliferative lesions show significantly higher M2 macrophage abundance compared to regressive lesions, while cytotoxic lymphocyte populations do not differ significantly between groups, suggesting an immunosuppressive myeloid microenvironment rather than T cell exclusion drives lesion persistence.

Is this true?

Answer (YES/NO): NO